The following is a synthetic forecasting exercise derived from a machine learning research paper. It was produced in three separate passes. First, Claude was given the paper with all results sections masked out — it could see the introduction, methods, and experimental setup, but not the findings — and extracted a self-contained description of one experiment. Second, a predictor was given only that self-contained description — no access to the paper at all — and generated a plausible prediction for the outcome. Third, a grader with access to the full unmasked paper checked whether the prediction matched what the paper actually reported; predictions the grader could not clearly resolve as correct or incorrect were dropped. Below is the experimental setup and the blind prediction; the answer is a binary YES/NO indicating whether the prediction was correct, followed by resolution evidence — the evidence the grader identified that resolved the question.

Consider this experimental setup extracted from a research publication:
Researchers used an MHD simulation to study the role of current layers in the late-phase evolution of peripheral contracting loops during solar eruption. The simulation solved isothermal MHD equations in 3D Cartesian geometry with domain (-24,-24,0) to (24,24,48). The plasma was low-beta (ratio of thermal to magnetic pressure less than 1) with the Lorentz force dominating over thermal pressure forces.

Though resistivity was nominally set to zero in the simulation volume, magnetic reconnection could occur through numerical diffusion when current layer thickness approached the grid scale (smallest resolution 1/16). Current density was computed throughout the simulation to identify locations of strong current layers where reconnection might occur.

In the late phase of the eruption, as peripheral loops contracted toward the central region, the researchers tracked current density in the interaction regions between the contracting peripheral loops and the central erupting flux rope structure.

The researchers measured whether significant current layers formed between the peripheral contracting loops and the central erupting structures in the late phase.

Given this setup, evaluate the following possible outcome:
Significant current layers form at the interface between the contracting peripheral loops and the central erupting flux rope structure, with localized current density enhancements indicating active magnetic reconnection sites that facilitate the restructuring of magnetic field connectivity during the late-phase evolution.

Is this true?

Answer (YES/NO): YES